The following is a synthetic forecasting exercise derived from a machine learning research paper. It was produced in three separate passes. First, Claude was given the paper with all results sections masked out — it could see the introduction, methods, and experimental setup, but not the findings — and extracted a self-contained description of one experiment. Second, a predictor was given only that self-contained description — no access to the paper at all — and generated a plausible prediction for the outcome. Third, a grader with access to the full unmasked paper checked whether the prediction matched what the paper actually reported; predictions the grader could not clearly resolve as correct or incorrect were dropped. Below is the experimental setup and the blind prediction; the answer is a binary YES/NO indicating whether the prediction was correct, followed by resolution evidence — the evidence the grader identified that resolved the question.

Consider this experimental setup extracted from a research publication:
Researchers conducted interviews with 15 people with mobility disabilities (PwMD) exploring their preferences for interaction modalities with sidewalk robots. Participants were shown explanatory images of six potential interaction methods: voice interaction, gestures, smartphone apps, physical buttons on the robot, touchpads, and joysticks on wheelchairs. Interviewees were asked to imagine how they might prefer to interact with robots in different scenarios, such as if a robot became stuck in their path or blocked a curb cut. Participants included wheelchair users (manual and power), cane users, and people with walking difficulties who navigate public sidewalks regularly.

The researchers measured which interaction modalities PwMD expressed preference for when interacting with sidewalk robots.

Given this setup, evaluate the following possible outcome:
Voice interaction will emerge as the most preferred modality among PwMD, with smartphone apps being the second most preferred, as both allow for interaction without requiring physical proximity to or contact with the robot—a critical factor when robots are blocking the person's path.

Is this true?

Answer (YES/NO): NO